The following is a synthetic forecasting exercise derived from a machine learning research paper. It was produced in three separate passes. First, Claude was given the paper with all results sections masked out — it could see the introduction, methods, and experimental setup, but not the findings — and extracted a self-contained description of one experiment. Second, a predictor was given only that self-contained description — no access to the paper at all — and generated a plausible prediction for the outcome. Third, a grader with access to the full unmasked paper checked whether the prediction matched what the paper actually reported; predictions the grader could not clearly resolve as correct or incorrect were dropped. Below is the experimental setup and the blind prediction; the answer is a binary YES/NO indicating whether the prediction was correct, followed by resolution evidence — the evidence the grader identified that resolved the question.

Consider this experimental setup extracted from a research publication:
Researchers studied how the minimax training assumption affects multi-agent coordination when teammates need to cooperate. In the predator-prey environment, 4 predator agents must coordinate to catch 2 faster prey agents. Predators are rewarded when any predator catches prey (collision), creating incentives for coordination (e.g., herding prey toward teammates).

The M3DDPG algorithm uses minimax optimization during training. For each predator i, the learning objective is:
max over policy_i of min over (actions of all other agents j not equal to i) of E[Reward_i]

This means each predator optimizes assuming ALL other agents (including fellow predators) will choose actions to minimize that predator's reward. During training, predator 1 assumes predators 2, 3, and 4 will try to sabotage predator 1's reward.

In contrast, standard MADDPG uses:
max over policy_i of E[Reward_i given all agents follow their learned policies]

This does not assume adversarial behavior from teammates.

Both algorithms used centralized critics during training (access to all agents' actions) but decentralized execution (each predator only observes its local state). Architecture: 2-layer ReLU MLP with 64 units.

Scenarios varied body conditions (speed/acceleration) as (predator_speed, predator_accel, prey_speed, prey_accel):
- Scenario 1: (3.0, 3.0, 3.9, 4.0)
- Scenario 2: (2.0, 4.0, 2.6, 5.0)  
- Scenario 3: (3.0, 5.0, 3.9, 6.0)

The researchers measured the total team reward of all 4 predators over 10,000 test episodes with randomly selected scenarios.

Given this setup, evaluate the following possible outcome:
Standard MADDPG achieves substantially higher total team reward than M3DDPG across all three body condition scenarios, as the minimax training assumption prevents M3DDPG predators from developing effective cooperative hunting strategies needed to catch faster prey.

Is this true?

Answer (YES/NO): NO